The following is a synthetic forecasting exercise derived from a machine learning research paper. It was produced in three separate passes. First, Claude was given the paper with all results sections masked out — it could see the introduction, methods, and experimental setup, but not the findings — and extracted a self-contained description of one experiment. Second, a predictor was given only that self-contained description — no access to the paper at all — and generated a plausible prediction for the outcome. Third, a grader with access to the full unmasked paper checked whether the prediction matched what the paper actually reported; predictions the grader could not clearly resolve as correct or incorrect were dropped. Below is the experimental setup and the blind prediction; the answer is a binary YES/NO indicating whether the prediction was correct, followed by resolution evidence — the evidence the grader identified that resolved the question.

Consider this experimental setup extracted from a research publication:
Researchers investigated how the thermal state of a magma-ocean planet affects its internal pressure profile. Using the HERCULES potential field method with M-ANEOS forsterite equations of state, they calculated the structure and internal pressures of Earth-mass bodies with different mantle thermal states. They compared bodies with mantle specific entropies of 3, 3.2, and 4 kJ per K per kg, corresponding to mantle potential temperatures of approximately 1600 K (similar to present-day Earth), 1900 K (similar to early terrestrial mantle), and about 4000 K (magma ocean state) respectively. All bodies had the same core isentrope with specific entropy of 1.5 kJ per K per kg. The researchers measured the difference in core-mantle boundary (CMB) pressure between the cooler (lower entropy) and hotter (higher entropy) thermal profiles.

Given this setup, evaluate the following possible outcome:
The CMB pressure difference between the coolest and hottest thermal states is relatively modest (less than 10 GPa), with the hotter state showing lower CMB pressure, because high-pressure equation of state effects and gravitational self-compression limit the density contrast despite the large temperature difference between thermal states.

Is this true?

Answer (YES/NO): YES